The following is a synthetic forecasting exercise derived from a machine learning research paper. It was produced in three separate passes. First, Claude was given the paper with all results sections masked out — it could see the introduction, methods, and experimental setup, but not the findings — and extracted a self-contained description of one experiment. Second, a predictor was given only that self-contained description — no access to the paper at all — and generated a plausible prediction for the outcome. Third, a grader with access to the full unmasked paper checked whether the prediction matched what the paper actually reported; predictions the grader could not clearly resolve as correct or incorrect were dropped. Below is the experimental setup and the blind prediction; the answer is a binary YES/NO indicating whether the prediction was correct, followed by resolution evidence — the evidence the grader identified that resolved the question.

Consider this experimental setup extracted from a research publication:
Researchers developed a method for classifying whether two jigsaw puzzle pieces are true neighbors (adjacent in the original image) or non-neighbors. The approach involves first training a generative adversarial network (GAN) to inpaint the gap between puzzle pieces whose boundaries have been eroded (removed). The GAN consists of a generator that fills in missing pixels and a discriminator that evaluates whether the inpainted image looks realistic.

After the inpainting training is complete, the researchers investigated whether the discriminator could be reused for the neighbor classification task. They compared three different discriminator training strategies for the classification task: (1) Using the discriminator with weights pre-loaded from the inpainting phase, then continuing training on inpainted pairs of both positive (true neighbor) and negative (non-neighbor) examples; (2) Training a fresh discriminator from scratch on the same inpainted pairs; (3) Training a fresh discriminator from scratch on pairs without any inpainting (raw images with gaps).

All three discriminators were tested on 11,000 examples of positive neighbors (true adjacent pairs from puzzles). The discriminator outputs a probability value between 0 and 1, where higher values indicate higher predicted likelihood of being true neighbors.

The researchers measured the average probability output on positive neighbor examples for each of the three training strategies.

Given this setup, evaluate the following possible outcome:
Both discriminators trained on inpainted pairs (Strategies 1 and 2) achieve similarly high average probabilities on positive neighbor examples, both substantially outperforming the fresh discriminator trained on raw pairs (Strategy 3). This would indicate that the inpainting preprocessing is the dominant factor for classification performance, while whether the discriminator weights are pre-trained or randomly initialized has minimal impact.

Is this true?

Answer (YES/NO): NO